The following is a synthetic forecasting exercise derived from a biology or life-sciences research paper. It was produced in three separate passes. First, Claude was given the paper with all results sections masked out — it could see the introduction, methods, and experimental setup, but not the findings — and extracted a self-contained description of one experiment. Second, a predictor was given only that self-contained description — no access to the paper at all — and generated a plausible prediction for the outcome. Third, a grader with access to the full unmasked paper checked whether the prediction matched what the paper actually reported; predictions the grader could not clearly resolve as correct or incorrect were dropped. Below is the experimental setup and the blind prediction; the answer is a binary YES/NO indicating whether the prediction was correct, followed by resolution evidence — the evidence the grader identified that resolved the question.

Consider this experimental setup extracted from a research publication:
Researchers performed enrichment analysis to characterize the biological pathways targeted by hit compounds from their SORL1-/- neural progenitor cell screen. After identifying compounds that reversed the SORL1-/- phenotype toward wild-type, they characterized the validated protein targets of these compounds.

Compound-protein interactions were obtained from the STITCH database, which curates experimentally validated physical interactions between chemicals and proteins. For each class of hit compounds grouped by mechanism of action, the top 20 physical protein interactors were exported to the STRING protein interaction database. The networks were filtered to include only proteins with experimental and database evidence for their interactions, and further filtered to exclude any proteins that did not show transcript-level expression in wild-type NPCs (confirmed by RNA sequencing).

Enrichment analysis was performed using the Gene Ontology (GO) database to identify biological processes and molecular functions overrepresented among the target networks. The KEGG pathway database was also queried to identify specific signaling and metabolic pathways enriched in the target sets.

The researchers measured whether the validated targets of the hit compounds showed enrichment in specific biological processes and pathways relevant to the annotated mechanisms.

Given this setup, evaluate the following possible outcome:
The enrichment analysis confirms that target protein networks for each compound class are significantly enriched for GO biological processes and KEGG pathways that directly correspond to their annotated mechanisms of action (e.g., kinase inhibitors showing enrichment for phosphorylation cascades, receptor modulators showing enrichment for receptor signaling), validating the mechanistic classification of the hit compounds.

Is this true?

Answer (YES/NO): YES